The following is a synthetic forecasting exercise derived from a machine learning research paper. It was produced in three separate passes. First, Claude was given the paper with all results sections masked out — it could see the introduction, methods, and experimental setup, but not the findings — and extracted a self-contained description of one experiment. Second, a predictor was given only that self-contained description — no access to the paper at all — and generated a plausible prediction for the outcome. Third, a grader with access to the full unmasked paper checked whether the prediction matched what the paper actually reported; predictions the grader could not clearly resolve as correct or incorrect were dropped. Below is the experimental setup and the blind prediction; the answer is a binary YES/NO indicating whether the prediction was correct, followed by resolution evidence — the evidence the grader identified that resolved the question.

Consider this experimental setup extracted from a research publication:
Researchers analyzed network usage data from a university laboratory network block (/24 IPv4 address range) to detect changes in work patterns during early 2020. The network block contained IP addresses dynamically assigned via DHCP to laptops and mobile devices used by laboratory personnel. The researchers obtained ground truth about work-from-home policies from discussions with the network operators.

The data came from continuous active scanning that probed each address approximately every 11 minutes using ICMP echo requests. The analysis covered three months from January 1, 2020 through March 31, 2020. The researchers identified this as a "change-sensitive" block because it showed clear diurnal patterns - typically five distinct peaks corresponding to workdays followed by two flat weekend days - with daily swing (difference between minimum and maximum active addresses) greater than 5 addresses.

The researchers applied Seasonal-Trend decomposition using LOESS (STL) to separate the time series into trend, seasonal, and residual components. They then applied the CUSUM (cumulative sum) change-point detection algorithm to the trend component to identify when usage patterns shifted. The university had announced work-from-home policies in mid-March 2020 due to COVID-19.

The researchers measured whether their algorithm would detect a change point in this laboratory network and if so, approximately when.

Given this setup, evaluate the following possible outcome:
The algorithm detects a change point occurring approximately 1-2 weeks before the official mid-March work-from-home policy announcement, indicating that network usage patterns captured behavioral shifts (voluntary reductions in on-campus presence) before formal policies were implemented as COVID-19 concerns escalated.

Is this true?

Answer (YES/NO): NO